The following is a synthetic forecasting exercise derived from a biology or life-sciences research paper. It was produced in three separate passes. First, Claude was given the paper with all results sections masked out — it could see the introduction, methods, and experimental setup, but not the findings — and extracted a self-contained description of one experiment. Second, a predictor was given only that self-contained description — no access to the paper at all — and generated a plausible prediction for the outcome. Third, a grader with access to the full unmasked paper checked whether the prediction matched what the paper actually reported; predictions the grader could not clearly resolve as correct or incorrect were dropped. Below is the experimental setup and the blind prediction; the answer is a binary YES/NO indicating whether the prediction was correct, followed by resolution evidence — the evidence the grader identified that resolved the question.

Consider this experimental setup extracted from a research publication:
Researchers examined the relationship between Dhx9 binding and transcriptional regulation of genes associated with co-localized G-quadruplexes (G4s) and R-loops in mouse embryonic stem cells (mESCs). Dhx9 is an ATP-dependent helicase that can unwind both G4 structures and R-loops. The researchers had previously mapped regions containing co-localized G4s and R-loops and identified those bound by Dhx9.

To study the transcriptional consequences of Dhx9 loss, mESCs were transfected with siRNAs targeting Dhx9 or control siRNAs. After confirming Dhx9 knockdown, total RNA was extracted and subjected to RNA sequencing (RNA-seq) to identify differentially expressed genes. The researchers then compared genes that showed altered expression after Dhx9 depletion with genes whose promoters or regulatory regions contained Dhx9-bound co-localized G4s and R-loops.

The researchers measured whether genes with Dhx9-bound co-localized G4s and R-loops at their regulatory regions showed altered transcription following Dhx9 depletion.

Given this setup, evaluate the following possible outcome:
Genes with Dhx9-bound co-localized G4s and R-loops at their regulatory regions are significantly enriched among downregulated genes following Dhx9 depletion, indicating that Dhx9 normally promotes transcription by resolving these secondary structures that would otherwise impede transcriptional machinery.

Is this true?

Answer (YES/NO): NO